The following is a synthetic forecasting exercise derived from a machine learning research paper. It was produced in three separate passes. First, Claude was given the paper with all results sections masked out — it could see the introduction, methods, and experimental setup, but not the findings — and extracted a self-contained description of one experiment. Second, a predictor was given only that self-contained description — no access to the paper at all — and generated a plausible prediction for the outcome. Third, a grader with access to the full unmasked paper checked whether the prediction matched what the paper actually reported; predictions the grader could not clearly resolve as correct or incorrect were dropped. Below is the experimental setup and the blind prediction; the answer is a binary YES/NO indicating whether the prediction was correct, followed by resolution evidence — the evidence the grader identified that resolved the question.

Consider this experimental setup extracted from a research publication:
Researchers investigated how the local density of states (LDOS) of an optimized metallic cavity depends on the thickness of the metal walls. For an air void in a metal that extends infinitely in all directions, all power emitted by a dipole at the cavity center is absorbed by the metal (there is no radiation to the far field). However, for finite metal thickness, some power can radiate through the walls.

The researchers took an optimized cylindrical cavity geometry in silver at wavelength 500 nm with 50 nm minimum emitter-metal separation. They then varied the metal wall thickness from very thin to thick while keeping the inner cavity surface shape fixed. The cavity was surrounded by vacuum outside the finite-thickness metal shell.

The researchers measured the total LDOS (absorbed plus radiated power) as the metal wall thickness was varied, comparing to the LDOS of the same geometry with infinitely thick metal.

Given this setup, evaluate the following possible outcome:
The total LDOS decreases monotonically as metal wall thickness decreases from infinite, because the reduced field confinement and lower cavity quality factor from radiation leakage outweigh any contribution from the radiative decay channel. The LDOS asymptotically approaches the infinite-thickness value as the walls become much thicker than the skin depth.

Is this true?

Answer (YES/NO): YES